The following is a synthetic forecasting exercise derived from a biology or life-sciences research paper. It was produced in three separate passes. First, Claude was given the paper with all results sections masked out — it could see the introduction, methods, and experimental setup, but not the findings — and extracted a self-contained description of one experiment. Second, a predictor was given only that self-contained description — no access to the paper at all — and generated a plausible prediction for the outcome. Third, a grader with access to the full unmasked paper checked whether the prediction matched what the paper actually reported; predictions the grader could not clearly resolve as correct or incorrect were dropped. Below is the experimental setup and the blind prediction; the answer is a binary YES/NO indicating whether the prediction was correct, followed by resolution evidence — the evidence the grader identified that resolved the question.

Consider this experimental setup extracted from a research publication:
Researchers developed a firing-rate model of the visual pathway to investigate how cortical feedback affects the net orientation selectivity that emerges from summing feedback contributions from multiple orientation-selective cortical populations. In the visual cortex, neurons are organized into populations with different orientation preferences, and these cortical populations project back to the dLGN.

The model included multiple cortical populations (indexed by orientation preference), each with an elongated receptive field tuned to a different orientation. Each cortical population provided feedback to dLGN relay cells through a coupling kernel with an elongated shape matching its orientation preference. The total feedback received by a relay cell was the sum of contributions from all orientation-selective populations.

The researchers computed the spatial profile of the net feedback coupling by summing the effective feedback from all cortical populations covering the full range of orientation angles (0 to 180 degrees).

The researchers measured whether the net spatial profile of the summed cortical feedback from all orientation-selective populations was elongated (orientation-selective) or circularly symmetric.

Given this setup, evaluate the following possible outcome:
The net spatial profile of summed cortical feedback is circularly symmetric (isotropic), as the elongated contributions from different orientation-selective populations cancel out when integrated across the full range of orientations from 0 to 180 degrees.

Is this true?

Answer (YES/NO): YES